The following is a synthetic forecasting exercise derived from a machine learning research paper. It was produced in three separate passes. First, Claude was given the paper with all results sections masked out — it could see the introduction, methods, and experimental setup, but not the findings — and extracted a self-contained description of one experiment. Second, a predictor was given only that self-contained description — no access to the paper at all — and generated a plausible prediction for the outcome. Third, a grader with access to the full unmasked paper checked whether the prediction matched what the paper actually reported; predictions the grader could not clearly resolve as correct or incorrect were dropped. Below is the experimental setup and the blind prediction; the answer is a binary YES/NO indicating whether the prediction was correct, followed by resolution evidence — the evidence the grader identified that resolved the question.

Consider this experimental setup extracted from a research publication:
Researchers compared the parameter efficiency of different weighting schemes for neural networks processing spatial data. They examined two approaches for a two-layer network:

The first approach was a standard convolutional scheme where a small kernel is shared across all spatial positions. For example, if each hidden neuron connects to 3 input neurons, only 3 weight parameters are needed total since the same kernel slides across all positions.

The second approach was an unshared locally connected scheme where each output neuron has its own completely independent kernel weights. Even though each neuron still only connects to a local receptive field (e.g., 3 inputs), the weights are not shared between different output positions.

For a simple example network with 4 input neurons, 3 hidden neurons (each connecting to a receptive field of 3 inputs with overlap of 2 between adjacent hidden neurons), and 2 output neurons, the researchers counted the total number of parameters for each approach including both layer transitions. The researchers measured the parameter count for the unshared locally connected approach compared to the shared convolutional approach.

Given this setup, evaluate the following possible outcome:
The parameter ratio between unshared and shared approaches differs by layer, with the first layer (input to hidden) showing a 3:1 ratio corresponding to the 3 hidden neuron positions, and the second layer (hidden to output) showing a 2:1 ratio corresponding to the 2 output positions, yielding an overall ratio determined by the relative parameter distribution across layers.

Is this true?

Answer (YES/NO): NO